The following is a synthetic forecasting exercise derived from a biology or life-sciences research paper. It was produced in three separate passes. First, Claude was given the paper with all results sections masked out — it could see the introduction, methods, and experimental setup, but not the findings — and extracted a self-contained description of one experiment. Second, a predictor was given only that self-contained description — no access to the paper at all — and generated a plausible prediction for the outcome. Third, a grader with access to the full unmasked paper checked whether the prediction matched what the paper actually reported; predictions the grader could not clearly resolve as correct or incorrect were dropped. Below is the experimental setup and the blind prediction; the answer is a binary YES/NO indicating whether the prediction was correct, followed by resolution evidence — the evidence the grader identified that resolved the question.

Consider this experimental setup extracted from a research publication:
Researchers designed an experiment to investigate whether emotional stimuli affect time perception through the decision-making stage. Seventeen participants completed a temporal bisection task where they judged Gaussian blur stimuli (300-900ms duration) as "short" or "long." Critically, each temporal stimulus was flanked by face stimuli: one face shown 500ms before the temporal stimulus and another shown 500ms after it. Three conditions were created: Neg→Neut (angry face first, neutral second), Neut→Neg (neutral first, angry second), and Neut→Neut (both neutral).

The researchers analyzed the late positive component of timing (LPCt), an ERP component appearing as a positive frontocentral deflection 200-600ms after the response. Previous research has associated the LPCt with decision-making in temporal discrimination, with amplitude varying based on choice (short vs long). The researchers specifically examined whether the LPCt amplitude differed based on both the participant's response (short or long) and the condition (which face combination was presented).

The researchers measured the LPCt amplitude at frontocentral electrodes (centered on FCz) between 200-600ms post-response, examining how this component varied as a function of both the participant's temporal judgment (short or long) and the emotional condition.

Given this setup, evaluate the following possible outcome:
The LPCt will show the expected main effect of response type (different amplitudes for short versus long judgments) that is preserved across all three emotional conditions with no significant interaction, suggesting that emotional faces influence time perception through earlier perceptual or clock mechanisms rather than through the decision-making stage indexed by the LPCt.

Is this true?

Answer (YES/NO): NO